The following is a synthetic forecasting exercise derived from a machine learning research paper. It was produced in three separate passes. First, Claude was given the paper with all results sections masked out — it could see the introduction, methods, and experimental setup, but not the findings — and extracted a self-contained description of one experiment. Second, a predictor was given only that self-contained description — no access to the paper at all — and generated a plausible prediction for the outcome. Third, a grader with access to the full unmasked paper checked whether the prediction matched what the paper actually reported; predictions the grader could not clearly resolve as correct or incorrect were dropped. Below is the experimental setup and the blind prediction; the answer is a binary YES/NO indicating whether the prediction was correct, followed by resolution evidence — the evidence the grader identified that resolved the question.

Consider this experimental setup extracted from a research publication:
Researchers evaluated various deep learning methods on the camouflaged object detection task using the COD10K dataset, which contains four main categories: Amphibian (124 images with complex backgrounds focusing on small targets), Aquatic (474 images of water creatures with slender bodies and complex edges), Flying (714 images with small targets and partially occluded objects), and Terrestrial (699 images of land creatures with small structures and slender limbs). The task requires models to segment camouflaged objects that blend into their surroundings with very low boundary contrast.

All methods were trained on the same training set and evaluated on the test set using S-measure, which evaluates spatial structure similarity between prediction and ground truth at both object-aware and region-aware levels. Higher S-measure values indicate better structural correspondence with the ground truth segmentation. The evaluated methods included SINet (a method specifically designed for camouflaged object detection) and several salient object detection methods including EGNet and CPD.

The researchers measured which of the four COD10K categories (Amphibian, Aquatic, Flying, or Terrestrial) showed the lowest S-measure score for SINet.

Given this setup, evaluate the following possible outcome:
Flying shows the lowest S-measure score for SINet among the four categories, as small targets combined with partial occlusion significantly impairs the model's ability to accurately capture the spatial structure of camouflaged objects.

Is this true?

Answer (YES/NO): NO